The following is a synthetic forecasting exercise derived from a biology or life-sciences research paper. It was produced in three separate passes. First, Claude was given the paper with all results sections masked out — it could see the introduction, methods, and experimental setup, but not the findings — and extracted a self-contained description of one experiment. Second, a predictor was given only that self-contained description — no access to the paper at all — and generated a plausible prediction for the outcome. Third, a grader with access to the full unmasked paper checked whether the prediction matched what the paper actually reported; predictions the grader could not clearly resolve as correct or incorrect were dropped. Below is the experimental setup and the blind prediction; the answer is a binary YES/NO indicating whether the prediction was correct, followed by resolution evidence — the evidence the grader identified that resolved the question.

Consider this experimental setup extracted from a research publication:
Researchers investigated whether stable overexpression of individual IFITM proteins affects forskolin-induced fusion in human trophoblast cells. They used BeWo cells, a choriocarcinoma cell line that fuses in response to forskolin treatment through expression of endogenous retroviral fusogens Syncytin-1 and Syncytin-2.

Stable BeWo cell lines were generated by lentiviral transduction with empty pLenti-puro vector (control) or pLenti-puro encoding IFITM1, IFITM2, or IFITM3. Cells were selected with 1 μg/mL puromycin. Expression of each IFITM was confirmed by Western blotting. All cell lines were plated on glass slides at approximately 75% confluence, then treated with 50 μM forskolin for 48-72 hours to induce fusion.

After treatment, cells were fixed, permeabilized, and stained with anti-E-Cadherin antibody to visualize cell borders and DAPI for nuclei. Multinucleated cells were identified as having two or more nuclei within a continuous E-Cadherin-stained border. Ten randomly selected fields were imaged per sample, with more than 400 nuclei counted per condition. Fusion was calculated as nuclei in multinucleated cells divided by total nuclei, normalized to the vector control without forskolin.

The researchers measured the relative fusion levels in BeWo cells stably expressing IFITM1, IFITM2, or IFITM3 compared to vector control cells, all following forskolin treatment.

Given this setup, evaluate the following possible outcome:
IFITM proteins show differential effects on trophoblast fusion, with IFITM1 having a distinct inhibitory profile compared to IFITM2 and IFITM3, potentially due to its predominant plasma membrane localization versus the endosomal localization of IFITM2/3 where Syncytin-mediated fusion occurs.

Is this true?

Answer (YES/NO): NO